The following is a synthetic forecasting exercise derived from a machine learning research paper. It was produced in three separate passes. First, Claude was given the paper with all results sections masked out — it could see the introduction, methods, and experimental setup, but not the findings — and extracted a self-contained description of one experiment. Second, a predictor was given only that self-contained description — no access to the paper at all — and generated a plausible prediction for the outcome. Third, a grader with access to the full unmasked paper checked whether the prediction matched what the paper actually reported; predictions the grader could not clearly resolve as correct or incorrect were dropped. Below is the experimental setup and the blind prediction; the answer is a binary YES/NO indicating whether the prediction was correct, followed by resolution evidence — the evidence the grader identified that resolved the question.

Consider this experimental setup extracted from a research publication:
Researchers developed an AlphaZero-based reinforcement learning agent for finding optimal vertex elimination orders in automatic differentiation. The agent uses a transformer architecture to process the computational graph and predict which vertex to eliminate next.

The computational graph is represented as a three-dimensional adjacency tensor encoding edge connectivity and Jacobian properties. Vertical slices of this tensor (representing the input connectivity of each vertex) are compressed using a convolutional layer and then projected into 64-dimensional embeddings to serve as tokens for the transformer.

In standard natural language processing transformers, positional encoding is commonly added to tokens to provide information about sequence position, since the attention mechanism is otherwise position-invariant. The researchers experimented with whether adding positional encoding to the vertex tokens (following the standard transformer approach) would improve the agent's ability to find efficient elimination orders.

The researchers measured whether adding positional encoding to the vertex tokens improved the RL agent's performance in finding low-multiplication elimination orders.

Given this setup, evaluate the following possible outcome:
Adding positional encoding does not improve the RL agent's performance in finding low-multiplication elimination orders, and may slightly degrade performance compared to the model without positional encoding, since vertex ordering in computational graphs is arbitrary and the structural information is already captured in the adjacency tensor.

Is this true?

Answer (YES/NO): NO